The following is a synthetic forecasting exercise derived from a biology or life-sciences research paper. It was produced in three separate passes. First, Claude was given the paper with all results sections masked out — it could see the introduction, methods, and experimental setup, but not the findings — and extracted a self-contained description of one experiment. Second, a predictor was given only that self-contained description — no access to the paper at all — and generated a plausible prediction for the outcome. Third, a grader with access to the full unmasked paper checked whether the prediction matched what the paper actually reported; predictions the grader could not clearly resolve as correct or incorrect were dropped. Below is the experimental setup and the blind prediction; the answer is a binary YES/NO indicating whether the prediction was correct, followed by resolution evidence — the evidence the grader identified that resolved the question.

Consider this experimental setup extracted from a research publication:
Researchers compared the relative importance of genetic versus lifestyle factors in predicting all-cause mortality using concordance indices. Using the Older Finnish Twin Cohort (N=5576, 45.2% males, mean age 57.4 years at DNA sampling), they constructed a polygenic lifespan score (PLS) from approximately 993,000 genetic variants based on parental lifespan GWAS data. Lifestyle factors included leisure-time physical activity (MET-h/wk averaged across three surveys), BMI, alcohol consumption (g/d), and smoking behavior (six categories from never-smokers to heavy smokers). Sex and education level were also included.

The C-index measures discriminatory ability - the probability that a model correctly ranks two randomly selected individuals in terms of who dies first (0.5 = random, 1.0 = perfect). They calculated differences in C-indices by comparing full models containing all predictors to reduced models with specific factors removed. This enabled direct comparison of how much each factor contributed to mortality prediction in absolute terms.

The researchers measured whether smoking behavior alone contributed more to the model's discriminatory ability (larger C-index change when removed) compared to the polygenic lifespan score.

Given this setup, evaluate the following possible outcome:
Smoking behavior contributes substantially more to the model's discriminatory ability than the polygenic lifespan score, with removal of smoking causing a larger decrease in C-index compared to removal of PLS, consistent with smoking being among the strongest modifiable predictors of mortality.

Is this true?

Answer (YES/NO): YES